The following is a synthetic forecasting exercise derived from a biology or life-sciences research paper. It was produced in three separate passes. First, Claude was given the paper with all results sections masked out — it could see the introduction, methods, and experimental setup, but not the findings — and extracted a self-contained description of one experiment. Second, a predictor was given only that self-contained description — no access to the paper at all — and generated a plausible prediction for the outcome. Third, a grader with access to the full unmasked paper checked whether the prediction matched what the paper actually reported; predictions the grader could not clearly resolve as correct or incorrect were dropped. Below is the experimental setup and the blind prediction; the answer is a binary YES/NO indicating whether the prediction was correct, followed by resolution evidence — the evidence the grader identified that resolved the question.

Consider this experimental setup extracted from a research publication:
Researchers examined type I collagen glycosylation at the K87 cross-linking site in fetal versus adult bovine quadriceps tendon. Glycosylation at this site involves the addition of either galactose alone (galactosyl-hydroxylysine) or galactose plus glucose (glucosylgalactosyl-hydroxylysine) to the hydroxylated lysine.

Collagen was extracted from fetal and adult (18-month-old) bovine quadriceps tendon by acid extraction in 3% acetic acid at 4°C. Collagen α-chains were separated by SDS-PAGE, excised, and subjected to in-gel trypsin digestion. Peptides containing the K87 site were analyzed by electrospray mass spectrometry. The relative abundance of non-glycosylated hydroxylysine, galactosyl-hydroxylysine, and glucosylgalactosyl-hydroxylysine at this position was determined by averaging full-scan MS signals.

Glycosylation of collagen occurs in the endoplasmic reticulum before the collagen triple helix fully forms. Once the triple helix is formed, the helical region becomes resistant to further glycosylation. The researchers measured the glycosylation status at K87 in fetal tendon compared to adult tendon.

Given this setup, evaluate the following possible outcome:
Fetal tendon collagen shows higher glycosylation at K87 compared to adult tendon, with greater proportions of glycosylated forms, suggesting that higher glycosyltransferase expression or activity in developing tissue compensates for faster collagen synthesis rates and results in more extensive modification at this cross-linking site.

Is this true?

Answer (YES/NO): YES